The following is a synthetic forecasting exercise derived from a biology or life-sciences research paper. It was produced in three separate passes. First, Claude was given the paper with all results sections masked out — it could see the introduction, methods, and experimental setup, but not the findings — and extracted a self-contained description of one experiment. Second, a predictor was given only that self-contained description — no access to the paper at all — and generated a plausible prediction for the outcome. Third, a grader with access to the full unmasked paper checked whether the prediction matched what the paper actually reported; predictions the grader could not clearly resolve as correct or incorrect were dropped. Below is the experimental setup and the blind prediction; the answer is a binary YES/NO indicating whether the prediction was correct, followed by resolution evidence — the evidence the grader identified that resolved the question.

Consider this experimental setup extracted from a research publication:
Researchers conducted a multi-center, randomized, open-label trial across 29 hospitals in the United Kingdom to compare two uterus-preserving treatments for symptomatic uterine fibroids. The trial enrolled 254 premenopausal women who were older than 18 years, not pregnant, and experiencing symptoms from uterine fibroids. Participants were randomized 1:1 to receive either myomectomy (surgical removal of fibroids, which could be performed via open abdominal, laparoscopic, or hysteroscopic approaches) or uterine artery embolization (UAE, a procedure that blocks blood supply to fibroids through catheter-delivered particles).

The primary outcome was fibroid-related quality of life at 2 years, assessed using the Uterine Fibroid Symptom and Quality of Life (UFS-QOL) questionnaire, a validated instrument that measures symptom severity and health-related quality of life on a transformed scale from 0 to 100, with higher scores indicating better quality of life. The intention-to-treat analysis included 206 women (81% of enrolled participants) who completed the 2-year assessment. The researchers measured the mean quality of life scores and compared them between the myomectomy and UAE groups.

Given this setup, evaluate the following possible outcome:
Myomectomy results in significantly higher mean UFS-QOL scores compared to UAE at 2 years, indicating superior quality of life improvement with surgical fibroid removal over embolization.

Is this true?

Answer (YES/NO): YES